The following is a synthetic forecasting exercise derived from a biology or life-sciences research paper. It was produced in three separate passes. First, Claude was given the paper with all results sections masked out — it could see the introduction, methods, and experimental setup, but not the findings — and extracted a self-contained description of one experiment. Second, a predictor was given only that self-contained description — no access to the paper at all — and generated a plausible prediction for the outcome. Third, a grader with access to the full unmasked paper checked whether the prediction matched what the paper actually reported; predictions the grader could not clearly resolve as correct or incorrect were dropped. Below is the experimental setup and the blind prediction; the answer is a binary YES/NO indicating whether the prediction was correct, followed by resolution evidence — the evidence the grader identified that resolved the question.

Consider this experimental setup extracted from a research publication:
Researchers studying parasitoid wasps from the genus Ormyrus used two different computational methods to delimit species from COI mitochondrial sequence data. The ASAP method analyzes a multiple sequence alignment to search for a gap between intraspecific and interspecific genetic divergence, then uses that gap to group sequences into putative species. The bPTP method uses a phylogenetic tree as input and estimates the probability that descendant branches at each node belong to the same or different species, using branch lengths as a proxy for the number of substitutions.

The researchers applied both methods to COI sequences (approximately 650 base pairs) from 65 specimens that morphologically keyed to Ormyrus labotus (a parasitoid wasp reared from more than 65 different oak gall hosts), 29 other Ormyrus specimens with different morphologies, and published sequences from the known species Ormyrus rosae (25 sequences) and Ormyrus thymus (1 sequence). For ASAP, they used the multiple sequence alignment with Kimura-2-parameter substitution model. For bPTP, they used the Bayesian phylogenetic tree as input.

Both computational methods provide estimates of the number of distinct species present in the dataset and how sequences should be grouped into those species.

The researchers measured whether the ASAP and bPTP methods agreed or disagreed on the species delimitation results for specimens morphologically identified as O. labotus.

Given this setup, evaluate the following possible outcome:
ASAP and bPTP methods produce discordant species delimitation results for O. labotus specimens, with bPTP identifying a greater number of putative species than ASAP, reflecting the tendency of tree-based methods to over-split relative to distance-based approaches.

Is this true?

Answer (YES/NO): NO